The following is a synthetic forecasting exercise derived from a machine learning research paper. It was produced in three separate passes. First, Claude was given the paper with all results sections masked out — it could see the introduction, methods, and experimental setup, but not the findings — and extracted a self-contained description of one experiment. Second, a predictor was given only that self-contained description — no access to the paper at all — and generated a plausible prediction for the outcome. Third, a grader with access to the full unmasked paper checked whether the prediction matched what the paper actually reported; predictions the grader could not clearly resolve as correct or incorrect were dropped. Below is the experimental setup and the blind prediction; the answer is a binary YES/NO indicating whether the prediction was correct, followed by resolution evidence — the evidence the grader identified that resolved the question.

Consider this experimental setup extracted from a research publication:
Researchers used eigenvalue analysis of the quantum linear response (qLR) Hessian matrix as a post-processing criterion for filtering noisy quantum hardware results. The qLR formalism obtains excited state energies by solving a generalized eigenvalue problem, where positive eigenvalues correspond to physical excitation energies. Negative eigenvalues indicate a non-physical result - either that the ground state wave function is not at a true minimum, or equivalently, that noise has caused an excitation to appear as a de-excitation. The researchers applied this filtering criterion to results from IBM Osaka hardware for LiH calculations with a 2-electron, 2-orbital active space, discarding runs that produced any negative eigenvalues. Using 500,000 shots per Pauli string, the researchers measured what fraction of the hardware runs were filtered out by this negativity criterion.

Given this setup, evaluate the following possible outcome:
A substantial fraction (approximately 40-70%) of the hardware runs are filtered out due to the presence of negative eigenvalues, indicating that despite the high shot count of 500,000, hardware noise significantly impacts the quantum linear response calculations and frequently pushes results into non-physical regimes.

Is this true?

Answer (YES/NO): NO